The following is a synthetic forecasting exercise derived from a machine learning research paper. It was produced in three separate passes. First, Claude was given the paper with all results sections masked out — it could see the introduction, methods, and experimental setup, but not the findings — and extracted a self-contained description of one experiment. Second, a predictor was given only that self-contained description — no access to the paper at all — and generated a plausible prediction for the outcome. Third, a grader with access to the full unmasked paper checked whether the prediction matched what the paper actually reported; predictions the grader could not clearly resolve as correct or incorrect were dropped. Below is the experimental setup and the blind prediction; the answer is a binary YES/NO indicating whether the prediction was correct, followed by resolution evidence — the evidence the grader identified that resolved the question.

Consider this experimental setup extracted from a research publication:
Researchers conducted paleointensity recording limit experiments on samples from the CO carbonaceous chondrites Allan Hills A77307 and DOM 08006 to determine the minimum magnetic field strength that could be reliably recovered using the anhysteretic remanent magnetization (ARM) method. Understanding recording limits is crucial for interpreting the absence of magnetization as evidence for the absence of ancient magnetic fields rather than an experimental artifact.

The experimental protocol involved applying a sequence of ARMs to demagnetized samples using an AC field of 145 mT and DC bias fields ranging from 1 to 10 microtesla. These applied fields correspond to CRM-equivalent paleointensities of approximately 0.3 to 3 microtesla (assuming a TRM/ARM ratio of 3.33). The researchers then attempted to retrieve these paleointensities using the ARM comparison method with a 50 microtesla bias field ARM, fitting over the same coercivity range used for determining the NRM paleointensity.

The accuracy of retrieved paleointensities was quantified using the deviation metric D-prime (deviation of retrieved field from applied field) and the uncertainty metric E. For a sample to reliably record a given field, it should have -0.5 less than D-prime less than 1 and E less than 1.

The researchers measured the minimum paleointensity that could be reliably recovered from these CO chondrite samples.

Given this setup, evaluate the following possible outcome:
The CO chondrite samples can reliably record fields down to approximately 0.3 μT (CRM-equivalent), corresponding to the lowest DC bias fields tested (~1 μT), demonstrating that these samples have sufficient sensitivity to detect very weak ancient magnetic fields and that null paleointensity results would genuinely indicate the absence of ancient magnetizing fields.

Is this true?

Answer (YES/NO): NO